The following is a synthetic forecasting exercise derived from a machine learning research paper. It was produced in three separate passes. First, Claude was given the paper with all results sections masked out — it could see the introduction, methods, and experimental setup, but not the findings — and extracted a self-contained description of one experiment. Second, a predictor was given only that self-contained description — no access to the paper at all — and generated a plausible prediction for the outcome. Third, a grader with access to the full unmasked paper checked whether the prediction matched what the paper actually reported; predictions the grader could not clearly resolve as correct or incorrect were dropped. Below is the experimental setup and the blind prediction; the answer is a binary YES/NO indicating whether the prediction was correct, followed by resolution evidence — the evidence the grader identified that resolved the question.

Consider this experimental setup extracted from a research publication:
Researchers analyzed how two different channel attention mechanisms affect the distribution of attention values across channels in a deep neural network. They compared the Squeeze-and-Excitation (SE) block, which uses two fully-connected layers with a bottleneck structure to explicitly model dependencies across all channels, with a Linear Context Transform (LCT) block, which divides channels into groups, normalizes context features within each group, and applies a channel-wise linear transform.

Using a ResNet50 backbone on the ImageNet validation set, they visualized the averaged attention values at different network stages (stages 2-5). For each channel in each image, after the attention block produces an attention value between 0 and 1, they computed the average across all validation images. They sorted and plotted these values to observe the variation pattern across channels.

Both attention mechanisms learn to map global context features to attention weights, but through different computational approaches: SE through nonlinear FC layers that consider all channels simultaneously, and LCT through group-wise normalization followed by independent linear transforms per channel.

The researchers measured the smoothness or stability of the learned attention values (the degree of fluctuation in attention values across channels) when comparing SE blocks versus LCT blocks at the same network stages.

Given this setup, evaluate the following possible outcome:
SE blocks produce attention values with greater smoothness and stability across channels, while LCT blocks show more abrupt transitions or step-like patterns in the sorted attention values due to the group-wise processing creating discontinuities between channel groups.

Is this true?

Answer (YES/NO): NO